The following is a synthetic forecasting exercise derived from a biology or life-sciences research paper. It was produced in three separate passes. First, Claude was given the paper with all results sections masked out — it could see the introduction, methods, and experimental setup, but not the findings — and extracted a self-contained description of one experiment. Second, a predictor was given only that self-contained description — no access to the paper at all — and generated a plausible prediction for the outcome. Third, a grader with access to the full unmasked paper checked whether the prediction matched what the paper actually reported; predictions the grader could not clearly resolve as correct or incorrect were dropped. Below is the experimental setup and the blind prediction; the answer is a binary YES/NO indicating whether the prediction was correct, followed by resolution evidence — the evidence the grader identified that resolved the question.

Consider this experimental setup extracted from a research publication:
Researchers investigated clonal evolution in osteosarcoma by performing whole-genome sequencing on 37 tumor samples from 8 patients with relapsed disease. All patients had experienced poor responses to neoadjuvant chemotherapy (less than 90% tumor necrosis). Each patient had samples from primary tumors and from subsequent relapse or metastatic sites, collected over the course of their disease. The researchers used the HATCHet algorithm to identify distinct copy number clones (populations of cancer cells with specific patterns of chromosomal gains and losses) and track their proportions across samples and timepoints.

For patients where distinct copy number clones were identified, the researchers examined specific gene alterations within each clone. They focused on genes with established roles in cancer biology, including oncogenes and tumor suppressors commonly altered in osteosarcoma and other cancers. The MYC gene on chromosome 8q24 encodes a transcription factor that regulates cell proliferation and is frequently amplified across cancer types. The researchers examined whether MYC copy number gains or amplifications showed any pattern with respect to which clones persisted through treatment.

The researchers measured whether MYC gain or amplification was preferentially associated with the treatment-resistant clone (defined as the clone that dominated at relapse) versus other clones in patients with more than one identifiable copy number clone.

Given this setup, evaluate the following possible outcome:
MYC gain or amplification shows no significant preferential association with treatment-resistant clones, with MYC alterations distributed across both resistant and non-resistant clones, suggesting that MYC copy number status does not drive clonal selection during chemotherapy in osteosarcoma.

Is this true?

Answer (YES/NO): NO